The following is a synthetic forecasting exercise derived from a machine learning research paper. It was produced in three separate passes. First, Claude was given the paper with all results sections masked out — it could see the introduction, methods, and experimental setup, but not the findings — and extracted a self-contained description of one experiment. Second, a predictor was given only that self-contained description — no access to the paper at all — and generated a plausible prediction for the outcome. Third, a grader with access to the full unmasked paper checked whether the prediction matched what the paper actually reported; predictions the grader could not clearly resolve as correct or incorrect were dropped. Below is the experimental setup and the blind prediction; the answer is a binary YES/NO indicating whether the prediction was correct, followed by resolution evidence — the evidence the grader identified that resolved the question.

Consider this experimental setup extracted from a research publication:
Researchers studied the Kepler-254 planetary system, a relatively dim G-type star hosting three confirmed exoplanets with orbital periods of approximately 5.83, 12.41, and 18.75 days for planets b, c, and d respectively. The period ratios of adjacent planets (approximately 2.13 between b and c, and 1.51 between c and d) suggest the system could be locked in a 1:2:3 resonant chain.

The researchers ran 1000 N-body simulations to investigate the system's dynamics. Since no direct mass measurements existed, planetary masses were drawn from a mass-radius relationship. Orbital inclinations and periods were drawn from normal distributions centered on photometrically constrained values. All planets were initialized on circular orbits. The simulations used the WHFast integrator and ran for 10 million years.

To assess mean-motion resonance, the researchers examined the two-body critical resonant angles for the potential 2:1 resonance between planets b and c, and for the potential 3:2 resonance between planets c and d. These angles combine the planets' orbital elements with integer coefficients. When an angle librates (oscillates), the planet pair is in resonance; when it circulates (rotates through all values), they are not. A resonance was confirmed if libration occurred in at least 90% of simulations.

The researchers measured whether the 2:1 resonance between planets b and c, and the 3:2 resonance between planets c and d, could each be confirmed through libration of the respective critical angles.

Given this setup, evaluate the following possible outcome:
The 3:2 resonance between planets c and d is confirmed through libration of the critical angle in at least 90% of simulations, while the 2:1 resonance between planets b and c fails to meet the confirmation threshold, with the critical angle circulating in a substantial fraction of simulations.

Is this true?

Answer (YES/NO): YES